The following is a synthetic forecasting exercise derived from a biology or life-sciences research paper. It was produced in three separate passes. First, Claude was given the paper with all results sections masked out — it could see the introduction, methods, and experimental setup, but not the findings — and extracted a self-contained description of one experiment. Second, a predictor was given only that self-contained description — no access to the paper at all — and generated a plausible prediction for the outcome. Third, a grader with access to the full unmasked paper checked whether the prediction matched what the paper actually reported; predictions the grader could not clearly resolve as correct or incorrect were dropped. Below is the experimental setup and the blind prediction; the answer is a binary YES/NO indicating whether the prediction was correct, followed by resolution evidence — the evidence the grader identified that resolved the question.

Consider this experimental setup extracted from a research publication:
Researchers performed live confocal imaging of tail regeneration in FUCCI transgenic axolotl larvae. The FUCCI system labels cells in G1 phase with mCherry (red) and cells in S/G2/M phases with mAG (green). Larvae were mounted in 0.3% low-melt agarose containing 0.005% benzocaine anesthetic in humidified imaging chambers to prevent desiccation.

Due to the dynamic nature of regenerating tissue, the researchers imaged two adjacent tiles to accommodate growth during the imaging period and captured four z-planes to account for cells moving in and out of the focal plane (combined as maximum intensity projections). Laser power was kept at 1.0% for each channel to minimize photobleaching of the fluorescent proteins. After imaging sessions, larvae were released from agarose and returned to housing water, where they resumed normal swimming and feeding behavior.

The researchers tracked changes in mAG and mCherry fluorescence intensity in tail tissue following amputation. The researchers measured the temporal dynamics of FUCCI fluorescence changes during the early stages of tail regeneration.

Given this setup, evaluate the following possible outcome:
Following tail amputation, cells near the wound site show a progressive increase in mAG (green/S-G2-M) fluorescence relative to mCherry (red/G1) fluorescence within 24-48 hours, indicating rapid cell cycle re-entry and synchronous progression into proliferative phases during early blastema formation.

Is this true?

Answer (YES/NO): YES